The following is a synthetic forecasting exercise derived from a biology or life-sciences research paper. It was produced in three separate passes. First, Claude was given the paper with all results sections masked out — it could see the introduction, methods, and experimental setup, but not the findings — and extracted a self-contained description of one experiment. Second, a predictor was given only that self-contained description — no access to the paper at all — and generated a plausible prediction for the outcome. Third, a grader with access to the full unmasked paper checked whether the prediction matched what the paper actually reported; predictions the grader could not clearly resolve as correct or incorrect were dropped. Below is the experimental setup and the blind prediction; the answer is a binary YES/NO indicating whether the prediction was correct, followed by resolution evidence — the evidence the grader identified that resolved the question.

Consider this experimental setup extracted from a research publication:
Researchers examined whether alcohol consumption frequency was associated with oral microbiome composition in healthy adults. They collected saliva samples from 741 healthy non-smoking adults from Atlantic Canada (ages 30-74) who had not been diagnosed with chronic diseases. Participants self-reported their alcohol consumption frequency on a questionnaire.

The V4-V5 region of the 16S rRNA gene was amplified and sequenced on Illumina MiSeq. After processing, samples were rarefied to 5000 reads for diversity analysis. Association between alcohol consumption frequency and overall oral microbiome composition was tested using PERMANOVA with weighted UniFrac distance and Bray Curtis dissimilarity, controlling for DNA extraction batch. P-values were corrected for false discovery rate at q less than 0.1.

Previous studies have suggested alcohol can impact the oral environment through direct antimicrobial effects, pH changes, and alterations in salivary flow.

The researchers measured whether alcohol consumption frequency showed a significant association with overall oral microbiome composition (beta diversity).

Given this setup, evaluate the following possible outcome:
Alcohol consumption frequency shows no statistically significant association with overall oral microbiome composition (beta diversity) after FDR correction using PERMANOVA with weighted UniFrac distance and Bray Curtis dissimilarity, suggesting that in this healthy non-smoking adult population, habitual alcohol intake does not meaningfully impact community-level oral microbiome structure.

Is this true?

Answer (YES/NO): YES